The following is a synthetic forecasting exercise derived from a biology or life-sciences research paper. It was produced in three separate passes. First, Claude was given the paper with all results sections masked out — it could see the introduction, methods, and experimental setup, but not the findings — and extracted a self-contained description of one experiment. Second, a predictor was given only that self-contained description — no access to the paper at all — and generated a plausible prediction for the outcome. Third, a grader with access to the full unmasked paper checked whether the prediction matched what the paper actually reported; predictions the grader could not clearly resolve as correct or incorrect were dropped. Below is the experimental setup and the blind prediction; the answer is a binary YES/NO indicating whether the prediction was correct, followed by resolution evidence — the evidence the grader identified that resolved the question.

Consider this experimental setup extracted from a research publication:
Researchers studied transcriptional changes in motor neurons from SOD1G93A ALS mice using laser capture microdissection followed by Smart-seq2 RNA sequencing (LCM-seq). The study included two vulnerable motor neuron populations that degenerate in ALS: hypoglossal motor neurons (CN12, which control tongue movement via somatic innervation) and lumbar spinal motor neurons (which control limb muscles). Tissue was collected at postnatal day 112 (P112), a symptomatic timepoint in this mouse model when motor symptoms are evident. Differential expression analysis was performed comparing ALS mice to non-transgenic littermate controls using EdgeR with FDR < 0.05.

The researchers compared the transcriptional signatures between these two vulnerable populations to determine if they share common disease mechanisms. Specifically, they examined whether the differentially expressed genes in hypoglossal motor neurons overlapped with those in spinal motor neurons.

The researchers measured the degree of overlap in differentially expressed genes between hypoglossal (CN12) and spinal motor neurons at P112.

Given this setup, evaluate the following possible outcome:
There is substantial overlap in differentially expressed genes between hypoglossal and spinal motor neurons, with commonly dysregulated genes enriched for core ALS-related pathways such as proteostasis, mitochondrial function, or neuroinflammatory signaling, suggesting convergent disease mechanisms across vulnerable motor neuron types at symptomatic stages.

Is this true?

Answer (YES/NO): NO